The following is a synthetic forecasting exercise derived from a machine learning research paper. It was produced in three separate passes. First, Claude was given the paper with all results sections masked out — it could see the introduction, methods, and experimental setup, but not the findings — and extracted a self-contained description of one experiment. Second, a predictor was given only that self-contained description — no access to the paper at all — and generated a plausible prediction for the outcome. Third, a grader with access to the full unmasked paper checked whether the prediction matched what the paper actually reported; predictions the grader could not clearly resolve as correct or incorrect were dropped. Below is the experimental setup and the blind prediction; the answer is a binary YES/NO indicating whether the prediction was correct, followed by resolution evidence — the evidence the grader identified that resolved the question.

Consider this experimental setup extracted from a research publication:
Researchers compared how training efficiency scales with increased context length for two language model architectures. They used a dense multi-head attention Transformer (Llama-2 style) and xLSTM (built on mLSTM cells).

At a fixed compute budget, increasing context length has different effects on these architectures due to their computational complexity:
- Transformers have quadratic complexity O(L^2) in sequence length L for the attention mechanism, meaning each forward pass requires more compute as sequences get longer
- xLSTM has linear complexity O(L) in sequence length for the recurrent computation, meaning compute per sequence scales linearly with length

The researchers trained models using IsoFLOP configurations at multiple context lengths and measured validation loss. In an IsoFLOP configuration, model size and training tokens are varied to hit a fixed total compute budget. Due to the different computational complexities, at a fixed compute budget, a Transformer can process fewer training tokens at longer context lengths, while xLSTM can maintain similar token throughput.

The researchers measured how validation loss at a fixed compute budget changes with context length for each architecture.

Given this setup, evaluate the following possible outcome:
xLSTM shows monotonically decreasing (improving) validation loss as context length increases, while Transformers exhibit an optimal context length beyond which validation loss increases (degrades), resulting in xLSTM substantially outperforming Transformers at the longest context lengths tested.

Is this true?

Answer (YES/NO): NO